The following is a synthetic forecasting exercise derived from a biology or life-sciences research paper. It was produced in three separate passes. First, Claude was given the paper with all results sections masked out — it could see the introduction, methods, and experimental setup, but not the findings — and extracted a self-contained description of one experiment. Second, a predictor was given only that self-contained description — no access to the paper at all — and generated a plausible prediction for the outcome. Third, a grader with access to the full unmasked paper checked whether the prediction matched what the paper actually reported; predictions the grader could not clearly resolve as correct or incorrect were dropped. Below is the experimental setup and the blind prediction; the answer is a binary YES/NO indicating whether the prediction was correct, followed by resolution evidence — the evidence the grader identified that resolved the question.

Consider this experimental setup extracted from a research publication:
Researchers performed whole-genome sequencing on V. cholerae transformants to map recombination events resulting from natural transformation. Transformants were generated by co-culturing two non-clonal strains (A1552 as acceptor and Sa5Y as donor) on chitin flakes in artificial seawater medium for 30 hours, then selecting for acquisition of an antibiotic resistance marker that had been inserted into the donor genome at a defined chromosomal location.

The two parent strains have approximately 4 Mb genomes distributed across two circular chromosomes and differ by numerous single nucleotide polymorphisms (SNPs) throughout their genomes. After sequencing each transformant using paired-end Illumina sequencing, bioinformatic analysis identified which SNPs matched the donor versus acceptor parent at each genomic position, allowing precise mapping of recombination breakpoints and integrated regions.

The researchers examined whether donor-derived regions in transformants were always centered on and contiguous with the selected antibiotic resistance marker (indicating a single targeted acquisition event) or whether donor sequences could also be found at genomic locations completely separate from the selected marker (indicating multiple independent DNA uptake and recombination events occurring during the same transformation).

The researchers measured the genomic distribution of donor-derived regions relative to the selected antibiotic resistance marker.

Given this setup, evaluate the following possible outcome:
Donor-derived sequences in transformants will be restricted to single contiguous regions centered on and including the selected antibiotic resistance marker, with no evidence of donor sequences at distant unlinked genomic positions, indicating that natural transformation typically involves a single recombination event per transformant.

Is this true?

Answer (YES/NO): NO